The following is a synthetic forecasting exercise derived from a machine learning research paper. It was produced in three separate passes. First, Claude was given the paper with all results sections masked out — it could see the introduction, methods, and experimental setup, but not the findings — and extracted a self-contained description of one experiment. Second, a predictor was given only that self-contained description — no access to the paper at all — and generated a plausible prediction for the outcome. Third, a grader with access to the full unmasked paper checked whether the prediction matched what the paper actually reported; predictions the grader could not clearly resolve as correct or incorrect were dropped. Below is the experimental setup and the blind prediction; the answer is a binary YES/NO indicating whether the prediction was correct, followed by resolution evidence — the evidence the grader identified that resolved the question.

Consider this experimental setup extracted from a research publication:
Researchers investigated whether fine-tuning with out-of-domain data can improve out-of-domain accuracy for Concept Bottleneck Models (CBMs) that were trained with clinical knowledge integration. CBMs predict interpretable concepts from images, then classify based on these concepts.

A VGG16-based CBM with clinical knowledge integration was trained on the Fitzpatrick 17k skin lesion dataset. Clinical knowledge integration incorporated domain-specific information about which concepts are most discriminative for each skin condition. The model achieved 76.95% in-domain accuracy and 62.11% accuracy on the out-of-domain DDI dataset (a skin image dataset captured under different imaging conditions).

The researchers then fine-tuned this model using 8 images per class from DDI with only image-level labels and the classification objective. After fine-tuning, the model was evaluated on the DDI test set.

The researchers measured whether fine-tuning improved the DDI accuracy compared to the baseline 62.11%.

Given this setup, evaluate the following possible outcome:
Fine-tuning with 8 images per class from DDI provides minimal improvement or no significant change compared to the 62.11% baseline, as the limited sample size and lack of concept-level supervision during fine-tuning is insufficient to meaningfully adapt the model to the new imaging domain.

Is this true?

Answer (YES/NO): YES